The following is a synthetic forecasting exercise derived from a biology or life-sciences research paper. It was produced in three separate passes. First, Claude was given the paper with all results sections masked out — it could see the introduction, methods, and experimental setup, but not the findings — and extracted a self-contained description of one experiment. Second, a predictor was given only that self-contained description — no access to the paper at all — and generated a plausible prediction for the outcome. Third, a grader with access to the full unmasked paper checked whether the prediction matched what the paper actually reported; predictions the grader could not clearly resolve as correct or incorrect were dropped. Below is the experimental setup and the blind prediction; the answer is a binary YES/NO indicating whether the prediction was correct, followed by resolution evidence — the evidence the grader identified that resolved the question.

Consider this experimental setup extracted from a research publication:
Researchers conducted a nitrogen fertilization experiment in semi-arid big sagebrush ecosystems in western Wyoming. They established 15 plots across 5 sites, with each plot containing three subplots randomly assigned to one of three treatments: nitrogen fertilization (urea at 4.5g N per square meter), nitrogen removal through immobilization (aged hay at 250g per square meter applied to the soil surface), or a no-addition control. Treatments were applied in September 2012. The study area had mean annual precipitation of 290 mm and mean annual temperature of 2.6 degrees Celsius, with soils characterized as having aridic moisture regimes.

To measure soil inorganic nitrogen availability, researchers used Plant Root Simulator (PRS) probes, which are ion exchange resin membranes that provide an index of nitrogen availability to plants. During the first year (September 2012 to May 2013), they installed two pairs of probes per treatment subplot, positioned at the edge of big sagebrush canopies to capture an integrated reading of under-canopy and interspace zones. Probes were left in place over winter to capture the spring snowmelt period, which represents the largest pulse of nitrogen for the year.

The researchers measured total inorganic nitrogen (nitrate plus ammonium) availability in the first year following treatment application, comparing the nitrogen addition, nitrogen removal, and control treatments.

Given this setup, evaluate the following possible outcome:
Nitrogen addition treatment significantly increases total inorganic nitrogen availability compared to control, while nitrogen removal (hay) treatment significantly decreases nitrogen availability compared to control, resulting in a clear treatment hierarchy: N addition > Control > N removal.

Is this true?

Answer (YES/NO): YES